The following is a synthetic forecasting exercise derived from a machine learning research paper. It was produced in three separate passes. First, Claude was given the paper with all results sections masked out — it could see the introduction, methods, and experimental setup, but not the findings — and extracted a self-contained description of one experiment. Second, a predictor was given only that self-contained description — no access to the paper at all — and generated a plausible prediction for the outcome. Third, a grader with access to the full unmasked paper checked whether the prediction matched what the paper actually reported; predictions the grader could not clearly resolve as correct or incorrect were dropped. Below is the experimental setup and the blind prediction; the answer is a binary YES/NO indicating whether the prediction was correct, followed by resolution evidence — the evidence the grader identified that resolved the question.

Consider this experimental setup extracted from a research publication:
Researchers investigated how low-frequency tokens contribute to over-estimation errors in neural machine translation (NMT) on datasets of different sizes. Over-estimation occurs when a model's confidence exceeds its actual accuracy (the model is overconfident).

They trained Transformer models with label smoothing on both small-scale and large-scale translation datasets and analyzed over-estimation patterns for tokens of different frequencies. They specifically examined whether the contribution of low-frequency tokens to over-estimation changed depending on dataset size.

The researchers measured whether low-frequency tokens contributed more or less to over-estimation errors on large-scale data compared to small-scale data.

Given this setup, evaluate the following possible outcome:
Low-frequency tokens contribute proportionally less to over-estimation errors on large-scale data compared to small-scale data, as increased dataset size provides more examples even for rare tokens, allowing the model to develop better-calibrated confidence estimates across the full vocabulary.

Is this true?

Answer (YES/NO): NO